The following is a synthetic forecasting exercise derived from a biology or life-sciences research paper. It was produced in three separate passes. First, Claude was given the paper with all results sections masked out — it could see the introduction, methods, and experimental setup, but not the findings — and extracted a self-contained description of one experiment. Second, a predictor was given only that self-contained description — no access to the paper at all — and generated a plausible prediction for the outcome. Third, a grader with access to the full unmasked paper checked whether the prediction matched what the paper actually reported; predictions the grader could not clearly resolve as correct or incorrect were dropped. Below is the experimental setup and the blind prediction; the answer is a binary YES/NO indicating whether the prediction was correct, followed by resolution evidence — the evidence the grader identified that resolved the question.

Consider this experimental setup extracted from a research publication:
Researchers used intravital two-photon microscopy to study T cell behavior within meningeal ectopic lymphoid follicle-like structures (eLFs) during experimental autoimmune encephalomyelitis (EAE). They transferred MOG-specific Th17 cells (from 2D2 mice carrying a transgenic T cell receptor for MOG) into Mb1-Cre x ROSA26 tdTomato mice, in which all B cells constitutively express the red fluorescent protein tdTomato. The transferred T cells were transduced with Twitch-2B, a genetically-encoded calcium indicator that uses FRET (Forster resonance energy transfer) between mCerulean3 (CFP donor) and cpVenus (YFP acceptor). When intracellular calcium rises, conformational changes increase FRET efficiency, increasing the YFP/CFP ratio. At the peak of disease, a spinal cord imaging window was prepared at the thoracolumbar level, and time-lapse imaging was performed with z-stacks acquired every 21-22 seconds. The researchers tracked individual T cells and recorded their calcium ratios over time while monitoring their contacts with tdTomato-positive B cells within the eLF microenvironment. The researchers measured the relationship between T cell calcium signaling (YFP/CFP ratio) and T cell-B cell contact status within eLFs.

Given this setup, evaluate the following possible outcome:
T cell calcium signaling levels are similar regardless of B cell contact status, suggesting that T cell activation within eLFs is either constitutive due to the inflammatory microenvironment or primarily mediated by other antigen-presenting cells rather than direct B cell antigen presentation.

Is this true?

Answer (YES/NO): NO